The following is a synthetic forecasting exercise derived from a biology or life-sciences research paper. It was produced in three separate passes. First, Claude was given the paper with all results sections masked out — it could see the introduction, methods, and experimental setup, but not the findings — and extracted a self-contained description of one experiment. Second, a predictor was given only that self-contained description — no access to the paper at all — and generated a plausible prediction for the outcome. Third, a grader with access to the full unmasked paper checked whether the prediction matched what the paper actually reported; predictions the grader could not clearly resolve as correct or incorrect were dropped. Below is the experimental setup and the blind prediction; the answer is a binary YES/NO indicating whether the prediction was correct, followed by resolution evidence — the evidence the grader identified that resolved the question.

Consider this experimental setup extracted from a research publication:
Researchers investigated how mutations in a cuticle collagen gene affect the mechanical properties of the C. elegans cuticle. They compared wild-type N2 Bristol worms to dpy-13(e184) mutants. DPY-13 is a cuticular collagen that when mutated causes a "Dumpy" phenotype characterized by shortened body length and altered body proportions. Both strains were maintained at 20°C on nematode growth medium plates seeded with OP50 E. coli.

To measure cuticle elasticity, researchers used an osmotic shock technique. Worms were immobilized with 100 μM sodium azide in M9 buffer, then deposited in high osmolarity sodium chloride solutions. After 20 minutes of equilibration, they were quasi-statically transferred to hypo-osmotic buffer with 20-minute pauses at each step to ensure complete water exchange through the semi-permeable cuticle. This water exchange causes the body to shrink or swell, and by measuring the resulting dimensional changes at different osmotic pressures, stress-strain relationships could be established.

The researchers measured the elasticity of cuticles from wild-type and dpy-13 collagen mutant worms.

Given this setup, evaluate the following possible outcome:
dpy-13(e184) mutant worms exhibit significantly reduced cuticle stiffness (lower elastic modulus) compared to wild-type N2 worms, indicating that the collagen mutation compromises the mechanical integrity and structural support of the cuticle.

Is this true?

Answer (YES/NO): YES